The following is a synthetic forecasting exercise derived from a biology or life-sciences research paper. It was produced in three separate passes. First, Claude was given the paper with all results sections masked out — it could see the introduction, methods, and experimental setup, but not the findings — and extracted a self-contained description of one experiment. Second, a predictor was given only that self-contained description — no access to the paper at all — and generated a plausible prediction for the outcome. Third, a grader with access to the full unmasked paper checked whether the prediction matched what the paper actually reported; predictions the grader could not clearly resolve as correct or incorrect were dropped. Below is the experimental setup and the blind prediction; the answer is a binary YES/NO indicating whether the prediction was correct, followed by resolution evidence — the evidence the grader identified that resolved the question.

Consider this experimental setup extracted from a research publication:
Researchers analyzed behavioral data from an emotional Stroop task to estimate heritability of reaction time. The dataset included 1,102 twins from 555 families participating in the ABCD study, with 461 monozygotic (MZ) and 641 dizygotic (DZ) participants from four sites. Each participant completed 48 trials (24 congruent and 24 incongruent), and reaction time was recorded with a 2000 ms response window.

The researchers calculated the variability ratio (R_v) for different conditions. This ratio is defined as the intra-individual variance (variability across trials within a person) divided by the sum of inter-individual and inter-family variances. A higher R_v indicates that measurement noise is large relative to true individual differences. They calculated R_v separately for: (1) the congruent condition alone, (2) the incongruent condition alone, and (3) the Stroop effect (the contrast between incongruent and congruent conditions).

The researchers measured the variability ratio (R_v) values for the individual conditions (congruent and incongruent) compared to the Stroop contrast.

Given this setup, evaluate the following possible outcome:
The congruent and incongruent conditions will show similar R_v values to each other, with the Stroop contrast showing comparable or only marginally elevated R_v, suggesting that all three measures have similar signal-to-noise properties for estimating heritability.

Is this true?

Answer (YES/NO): NO